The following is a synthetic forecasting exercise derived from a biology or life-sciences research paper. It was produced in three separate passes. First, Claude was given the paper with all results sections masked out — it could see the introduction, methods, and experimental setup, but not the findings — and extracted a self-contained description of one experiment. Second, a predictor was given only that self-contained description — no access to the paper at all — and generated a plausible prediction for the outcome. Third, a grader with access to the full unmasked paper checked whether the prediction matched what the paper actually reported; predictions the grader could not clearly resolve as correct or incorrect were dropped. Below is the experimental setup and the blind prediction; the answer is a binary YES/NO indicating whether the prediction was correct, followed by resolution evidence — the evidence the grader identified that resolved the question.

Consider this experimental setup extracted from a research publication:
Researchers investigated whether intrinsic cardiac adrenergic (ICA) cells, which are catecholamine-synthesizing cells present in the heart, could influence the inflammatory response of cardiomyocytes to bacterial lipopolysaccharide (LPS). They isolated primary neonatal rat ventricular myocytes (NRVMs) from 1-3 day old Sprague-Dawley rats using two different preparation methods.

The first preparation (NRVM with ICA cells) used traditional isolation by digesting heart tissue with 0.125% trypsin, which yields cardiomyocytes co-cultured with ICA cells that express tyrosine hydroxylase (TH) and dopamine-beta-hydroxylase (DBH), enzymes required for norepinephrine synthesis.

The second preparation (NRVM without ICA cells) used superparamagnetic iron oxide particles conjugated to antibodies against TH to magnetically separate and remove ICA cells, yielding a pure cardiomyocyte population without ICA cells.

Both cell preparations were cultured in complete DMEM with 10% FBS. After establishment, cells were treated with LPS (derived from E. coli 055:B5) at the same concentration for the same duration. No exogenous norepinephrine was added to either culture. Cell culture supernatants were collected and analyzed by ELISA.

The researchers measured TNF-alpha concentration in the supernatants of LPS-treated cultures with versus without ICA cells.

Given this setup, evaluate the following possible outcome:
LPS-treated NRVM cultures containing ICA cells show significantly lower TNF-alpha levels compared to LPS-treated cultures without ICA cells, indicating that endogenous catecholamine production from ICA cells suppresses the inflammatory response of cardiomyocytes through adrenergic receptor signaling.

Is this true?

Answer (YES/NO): NO